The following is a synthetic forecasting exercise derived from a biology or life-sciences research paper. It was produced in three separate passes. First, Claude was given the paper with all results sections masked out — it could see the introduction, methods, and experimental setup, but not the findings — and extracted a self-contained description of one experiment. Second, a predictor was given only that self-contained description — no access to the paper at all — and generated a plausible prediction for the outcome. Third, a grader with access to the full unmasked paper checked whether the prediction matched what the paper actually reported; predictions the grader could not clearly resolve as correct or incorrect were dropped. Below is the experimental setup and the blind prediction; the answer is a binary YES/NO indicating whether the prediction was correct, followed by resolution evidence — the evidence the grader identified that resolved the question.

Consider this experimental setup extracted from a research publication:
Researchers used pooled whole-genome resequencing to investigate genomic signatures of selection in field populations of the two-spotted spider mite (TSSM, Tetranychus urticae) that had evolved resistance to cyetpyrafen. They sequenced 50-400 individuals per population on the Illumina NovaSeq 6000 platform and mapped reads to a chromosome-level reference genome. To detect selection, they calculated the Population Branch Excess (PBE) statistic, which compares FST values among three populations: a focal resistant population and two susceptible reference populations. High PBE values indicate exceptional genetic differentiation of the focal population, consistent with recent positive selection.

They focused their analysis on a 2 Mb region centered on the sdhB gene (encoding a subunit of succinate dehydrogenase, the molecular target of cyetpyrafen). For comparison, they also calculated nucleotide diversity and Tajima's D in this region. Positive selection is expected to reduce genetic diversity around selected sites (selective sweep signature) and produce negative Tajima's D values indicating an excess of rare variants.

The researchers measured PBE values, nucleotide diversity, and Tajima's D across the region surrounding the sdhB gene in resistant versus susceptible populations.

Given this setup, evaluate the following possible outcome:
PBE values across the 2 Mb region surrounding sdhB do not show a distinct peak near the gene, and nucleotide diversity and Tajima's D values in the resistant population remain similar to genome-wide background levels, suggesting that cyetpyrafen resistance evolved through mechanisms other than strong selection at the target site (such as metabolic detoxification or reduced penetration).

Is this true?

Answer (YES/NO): NO